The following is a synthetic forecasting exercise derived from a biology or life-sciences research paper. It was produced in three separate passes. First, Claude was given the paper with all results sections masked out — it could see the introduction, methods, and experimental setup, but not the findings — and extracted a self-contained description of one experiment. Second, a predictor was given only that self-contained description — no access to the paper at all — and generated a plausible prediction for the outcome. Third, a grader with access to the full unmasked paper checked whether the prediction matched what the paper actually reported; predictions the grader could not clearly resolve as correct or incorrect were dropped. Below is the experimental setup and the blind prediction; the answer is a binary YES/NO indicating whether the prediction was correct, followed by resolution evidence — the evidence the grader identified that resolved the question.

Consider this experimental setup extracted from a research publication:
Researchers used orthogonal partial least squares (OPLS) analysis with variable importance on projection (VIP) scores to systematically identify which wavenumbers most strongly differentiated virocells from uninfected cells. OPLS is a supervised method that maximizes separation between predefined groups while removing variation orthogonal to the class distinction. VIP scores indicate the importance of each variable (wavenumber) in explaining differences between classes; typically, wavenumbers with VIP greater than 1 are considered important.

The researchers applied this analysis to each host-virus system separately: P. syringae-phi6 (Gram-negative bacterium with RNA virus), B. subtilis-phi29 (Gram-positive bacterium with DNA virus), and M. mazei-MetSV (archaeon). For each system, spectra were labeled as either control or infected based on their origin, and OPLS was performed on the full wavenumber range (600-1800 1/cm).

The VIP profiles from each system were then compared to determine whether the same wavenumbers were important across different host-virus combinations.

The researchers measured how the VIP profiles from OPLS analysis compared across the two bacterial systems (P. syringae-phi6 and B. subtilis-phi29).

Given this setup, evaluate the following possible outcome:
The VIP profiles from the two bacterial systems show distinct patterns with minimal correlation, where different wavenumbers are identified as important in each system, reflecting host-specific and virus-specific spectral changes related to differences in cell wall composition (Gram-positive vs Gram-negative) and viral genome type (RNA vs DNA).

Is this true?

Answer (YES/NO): NO